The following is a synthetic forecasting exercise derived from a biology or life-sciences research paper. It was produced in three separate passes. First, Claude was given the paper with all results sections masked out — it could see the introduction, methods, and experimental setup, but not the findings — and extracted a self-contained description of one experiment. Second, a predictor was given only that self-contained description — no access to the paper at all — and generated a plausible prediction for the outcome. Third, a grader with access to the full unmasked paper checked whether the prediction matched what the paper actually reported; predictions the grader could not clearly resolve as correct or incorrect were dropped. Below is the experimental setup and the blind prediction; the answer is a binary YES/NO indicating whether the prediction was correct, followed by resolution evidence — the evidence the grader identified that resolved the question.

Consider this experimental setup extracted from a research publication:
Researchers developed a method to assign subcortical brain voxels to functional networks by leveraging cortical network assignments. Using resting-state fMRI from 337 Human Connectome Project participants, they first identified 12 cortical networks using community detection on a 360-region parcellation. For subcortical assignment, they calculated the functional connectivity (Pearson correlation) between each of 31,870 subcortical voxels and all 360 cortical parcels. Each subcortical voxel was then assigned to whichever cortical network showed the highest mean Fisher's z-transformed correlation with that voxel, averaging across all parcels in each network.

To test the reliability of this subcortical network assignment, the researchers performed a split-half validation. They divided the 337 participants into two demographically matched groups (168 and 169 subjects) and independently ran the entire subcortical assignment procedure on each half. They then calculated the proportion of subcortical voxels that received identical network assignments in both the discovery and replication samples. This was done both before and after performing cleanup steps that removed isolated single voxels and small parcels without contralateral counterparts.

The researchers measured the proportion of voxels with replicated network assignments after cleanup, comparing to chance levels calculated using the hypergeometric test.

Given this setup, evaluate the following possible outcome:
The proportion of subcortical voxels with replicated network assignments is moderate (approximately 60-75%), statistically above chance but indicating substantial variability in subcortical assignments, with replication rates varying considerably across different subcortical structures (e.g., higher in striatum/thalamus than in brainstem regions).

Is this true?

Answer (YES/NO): NO